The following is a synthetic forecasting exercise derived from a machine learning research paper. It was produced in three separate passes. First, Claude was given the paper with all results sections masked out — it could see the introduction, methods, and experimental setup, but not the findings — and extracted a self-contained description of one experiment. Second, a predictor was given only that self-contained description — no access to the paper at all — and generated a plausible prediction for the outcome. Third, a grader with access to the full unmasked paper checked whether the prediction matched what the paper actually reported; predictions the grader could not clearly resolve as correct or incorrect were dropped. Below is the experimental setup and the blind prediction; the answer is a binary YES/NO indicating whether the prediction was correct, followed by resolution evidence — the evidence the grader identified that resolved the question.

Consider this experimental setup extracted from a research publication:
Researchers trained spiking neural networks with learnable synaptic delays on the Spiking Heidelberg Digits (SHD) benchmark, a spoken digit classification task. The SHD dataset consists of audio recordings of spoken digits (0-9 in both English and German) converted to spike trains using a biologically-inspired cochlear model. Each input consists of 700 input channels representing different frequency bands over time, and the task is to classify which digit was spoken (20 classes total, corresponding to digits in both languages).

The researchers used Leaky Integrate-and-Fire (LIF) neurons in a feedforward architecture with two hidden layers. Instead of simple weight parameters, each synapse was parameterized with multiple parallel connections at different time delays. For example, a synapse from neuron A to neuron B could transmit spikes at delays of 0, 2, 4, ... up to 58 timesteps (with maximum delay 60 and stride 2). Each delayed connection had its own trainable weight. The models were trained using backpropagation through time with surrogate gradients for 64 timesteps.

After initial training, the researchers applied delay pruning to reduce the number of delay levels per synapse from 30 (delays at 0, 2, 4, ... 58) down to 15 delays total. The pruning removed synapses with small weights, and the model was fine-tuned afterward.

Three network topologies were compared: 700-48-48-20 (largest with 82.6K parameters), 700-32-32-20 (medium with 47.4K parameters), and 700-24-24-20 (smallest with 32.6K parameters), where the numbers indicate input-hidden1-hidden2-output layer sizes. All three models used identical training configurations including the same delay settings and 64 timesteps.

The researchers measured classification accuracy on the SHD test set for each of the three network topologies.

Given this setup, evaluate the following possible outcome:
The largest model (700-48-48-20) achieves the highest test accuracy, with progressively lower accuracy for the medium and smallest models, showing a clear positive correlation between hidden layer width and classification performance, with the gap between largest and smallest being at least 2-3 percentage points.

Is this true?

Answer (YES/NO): NO